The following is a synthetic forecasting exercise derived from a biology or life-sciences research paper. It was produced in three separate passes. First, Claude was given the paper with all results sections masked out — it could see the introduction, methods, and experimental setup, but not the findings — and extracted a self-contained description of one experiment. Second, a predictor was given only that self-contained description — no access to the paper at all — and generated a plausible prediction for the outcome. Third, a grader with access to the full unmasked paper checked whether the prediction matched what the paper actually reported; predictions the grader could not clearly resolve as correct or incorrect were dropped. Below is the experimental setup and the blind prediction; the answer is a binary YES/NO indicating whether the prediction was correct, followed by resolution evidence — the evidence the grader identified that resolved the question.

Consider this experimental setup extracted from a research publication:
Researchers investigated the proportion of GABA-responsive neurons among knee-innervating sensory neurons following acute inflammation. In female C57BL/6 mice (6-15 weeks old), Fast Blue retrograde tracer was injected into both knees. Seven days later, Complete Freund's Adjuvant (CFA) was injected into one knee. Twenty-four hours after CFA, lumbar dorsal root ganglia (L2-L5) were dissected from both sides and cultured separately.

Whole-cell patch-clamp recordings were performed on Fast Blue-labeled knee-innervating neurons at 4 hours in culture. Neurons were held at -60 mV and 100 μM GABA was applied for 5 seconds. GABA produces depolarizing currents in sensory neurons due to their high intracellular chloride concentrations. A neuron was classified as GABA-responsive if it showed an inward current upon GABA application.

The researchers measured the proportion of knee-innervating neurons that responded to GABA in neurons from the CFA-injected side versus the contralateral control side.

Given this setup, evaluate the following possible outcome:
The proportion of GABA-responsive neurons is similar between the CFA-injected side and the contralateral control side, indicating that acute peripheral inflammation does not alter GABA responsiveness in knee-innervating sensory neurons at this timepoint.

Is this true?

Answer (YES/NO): NO